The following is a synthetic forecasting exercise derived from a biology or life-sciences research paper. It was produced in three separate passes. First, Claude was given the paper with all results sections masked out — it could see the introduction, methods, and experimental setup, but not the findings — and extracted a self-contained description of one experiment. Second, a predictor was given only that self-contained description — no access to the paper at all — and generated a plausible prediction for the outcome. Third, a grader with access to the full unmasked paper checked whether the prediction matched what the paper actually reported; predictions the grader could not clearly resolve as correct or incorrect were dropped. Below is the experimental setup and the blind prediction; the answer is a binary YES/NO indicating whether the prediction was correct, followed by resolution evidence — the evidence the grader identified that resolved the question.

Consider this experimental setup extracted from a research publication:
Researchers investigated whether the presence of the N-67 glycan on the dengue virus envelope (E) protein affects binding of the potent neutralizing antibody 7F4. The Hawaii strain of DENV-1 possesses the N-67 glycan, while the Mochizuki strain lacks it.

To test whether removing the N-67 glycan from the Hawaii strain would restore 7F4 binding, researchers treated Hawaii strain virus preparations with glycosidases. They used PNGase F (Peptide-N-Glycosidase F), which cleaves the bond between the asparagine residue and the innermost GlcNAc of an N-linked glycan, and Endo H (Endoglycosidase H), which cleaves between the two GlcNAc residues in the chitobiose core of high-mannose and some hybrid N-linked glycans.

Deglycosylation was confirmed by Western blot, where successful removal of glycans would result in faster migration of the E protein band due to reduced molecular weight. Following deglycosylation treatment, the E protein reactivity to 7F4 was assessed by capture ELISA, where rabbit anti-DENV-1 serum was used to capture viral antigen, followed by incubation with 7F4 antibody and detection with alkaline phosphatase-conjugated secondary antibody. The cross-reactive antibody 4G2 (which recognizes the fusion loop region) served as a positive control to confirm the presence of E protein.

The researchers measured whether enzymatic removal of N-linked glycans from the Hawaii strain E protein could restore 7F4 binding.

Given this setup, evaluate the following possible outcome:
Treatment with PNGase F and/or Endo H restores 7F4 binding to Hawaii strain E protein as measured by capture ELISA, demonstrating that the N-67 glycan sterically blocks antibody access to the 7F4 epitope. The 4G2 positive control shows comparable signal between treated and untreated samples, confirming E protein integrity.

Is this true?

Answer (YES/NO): NO